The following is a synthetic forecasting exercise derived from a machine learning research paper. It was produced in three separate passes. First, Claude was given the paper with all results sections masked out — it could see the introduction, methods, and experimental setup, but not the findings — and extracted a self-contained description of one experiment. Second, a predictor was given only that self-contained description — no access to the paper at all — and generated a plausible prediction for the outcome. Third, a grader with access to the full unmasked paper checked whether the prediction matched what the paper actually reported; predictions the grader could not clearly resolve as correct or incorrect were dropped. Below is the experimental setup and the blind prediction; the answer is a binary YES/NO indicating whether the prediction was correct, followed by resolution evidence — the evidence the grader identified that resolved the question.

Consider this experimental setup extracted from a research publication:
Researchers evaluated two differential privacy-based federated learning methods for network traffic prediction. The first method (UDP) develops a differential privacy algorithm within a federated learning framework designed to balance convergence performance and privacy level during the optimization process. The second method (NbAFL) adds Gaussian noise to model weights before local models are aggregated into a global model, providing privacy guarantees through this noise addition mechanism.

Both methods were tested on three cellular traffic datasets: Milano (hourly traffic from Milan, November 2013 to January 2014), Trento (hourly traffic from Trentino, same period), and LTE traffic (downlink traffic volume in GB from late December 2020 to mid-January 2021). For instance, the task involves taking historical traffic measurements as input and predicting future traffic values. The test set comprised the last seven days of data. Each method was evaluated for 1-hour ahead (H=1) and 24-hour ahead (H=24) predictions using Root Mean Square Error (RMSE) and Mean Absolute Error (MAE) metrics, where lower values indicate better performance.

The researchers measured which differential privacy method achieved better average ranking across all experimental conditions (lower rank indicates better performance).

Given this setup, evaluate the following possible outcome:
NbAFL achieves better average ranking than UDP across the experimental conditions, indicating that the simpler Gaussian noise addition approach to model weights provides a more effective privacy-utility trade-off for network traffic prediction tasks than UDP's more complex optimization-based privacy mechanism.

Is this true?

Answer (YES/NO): YES